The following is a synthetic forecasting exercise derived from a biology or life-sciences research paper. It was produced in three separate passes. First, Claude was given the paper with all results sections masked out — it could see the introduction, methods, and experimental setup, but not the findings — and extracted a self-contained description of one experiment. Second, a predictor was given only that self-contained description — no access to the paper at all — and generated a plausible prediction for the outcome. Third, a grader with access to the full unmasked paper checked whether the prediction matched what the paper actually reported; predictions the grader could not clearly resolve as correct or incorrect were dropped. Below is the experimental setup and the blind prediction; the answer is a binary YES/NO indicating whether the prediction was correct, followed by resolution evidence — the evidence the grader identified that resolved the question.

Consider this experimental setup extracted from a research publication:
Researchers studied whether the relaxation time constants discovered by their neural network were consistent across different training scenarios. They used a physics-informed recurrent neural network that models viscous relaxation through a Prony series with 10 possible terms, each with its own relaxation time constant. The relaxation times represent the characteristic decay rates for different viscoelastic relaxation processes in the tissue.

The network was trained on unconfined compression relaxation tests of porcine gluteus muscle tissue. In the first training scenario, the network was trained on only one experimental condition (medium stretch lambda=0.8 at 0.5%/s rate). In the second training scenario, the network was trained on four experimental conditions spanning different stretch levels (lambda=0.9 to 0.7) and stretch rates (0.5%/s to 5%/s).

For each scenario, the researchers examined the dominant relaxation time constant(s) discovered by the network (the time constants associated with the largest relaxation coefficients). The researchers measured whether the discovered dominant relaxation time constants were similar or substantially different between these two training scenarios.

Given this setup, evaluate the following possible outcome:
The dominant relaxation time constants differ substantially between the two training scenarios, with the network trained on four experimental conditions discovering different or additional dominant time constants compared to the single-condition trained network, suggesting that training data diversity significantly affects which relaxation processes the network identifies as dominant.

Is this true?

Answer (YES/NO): NO